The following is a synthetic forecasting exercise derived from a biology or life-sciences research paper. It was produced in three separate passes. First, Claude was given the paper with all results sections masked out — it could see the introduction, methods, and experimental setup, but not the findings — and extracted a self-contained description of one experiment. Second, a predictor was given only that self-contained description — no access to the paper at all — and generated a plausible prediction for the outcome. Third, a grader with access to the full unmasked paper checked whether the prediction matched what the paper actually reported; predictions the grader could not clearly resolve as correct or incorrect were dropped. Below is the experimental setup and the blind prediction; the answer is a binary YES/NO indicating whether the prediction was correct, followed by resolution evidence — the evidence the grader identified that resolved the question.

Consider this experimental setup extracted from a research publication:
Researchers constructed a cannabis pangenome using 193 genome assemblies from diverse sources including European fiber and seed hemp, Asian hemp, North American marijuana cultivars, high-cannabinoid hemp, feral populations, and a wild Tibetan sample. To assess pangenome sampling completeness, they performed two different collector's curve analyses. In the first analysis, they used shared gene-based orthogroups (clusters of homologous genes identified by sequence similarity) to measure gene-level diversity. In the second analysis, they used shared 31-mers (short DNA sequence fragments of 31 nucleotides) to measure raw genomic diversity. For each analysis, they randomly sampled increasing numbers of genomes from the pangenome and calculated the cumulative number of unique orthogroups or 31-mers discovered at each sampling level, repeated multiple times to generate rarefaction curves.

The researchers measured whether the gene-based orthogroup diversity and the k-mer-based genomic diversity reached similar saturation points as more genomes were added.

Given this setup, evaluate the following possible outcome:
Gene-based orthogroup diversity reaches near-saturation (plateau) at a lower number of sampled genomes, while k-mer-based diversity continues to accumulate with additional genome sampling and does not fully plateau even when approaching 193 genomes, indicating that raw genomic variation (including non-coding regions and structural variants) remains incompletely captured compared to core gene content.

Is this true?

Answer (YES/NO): YES